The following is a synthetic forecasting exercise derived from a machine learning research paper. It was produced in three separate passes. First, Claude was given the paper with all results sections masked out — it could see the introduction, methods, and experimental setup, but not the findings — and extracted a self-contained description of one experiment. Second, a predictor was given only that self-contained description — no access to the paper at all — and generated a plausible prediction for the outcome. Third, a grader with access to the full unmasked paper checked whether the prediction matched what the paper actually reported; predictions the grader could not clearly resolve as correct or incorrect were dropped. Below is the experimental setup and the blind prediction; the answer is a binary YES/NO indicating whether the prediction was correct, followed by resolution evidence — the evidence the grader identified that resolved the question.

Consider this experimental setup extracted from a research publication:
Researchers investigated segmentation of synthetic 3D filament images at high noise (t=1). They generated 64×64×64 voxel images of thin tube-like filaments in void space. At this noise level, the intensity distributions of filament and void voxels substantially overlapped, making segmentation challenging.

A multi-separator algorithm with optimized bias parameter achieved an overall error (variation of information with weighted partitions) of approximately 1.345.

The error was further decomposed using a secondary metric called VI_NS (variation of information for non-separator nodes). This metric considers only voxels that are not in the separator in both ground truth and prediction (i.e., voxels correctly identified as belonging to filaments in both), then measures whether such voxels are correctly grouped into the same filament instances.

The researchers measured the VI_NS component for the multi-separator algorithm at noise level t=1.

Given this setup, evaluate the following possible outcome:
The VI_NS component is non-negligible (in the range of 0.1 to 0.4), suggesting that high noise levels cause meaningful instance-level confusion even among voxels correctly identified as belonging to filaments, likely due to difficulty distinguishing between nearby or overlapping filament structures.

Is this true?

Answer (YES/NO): NO